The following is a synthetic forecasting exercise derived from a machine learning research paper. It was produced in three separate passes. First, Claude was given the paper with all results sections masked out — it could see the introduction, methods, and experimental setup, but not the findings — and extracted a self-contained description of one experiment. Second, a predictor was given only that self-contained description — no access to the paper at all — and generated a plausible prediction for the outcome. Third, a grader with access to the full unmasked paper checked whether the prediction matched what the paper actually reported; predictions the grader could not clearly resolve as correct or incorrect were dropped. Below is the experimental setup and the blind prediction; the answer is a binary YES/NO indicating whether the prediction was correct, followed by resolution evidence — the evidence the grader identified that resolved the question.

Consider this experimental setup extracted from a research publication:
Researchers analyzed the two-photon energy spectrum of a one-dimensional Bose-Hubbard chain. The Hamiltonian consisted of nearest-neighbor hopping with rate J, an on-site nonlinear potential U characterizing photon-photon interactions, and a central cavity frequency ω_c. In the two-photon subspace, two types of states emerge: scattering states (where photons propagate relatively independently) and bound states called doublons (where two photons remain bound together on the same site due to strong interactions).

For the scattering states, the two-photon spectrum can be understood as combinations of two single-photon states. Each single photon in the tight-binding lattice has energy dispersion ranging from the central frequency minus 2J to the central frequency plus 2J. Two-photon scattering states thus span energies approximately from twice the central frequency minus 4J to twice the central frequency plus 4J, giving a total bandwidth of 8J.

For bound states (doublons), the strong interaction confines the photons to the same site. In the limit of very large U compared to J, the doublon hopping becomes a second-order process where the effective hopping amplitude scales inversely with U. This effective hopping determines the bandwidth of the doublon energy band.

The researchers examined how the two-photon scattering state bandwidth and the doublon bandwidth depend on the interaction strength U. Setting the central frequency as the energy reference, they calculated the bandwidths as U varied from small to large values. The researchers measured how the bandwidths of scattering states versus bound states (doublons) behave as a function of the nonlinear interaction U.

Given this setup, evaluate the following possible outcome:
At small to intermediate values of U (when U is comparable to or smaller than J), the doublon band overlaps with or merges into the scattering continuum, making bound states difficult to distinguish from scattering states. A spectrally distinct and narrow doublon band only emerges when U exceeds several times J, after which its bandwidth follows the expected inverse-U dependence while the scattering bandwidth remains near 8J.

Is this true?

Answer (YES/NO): NO